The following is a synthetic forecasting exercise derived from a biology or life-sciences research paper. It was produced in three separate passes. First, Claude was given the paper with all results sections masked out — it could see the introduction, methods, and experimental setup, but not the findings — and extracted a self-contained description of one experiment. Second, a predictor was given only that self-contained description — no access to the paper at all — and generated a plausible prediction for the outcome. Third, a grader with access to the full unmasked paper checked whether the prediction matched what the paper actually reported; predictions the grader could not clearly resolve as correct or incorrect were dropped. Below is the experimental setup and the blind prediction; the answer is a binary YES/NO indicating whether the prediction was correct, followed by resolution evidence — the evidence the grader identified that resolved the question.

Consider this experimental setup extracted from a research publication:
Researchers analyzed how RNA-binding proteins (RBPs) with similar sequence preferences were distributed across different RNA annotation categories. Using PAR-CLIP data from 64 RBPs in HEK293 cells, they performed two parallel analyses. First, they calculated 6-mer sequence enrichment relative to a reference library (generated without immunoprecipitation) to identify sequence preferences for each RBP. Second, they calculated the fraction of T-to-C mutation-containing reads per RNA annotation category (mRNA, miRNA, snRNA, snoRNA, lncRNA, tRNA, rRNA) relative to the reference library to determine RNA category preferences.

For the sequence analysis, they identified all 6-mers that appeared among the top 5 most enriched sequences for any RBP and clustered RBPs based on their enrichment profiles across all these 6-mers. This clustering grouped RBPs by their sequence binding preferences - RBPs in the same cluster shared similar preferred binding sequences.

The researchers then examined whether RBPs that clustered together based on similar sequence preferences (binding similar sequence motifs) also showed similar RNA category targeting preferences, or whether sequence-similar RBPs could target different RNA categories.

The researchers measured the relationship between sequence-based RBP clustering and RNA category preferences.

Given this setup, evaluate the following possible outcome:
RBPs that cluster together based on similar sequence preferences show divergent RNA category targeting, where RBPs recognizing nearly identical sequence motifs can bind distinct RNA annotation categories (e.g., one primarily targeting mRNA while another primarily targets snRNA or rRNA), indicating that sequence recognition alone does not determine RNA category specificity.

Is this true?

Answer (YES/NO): NO